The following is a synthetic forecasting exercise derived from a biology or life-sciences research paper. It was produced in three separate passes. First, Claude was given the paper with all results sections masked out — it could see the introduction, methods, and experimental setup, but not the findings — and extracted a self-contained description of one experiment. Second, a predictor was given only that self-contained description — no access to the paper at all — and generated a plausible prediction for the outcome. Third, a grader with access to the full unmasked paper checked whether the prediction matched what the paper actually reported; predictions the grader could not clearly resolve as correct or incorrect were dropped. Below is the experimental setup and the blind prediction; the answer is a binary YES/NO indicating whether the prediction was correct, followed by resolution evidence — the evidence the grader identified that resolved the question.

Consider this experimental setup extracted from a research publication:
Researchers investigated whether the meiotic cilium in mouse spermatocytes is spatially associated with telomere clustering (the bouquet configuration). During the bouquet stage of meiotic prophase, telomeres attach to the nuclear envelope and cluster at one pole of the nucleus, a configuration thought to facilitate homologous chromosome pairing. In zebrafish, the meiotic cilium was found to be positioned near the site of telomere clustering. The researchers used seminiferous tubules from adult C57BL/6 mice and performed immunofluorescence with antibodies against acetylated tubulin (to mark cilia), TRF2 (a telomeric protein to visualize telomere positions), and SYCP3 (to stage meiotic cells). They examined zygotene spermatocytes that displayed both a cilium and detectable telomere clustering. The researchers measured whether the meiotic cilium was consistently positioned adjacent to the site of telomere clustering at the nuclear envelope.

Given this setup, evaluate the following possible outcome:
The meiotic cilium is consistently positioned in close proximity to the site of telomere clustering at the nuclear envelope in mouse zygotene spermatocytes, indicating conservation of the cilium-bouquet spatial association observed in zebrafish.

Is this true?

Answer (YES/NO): NO